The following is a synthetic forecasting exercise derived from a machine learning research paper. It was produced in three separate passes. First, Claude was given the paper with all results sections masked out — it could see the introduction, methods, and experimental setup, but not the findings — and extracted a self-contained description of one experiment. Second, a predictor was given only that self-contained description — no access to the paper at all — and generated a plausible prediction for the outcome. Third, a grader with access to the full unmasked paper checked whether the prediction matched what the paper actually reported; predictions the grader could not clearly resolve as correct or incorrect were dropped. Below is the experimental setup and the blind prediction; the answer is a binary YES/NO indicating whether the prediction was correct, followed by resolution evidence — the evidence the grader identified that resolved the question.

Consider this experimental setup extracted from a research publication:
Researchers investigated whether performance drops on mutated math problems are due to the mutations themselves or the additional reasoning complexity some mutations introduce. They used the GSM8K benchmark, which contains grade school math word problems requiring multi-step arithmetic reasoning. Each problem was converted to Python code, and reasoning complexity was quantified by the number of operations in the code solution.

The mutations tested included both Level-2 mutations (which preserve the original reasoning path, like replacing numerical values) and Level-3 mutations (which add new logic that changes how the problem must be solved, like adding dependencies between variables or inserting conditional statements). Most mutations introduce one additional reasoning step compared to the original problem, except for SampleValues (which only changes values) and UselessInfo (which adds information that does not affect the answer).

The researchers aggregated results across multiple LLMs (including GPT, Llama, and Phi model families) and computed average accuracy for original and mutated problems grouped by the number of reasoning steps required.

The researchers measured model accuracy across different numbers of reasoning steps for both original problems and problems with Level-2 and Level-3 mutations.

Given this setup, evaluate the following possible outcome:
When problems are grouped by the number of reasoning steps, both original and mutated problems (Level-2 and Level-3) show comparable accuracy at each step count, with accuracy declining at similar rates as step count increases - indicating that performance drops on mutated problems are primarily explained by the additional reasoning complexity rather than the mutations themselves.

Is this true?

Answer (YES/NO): NO